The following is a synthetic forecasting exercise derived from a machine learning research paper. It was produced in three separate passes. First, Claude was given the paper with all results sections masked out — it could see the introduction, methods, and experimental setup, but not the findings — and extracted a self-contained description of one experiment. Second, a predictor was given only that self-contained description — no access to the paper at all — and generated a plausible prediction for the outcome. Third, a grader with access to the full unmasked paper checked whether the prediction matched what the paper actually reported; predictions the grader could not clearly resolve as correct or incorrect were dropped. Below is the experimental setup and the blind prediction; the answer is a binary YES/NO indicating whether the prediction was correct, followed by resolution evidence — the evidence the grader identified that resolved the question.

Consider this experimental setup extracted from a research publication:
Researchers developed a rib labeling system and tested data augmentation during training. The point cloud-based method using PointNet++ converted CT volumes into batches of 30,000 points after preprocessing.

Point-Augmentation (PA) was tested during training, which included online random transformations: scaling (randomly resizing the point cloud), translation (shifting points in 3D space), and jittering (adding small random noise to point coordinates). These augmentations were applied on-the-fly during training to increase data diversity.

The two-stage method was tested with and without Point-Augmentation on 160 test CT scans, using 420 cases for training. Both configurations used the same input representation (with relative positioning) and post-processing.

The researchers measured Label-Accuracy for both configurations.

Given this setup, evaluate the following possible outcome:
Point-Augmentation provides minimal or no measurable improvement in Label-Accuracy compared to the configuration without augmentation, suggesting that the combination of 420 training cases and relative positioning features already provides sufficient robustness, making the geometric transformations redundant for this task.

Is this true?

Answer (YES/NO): NO